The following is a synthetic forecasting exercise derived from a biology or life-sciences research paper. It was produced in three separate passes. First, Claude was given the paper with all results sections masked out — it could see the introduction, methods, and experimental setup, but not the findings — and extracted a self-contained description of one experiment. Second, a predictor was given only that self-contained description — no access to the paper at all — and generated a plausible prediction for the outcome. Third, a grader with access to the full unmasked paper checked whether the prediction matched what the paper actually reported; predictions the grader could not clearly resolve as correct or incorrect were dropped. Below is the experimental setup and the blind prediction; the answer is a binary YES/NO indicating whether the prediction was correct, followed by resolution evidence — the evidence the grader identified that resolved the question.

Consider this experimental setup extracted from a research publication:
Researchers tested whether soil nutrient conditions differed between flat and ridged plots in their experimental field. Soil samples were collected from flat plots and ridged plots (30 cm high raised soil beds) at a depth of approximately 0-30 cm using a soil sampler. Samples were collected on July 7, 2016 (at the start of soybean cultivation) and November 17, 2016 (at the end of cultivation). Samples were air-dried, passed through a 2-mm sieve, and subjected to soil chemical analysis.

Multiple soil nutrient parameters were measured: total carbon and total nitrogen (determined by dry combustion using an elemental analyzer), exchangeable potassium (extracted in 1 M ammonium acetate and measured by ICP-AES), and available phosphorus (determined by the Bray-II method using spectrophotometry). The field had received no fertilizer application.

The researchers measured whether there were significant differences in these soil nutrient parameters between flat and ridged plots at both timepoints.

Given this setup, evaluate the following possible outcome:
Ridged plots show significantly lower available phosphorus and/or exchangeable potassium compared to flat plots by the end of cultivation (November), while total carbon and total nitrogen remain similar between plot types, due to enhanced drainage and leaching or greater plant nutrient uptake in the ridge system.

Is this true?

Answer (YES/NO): NO